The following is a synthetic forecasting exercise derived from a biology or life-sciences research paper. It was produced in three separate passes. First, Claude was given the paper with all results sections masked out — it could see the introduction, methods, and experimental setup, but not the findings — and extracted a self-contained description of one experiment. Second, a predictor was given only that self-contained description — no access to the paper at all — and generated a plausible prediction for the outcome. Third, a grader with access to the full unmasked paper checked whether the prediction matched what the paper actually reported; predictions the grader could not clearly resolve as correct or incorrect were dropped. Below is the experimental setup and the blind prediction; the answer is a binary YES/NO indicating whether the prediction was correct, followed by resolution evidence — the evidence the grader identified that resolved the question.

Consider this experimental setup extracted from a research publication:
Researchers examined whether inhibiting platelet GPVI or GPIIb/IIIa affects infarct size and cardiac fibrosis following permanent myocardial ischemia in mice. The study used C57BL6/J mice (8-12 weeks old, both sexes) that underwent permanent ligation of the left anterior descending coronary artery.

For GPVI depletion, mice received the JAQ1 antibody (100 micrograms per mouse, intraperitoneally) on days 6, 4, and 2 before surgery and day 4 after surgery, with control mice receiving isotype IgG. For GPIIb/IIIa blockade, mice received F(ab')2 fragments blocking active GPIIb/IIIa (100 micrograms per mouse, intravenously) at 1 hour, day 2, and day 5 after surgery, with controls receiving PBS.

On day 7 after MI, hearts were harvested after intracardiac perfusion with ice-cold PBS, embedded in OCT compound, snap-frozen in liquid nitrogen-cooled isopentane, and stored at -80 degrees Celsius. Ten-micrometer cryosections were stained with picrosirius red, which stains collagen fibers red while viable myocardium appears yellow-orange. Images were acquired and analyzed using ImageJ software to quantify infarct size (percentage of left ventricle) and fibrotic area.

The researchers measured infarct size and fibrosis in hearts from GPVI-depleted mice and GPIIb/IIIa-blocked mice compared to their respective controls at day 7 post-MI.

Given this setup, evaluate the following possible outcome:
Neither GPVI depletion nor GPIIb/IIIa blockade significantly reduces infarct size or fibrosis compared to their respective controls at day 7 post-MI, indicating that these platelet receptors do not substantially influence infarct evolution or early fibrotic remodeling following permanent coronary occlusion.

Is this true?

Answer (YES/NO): NO